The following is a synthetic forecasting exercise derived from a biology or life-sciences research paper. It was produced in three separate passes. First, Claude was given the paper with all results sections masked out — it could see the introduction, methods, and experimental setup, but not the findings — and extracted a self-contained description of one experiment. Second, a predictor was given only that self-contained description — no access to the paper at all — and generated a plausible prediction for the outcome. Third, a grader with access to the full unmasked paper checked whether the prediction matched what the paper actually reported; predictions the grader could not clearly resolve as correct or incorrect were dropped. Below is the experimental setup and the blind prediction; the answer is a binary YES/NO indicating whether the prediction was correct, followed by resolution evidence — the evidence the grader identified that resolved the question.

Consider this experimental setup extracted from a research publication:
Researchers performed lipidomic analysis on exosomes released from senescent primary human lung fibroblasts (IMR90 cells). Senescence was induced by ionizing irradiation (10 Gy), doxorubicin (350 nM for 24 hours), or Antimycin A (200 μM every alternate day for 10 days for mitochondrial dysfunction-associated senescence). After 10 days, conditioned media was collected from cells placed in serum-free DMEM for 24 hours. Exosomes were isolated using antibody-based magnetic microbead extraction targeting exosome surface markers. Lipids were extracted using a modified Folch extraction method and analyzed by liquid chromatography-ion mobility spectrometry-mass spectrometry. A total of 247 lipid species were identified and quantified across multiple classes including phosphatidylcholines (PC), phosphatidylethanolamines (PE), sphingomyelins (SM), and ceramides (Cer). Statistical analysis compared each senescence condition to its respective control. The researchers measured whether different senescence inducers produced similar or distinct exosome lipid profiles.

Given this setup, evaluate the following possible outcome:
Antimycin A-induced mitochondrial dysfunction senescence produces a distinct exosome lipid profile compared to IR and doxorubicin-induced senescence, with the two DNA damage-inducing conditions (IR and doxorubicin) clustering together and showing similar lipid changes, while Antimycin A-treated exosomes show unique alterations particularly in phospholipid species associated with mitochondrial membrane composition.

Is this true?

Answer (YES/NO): NO